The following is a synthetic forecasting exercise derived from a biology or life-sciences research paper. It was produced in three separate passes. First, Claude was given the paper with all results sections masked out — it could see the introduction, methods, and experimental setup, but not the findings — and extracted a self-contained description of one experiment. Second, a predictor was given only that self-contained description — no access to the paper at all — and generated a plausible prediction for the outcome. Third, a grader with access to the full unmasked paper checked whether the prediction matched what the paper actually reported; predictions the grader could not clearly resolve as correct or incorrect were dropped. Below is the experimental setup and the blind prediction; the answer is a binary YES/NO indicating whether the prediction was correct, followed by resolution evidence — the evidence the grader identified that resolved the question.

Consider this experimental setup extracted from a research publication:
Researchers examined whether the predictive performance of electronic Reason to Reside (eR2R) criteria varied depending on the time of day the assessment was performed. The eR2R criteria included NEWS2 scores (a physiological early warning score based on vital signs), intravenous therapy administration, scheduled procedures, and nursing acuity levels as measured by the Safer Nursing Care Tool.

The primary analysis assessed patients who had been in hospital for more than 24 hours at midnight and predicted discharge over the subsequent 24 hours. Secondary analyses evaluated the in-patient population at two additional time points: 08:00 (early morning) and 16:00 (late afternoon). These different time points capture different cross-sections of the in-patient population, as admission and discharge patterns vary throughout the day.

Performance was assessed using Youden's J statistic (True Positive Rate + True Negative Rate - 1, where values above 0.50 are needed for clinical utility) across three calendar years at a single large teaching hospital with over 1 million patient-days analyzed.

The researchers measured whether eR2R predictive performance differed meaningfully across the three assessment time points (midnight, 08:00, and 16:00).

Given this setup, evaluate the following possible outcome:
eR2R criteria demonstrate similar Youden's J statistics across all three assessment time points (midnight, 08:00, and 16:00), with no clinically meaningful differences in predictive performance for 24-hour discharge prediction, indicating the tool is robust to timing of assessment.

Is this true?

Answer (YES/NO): YES